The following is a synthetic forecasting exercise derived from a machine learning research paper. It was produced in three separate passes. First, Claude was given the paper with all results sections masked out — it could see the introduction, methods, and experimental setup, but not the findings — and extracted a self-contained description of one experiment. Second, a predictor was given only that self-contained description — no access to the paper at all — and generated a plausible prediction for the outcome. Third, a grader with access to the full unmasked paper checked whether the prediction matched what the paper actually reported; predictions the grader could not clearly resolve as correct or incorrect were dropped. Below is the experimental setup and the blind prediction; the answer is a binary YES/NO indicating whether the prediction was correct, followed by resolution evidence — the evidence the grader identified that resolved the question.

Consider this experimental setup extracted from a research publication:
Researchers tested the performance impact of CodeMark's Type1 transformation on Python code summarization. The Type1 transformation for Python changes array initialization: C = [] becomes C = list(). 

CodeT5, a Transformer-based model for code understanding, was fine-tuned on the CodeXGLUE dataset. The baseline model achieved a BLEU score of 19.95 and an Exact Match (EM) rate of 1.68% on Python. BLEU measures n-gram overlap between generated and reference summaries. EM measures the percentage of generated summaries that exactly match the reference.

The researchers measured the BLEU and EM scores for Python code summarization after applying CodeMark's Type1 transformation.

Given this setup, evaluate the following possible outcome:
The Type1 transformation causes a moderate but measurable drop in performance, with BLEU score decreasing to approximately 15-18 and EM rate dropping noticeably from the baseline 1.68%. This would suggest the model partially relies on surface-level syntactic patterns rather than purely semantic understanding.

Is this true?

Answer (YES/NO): NO